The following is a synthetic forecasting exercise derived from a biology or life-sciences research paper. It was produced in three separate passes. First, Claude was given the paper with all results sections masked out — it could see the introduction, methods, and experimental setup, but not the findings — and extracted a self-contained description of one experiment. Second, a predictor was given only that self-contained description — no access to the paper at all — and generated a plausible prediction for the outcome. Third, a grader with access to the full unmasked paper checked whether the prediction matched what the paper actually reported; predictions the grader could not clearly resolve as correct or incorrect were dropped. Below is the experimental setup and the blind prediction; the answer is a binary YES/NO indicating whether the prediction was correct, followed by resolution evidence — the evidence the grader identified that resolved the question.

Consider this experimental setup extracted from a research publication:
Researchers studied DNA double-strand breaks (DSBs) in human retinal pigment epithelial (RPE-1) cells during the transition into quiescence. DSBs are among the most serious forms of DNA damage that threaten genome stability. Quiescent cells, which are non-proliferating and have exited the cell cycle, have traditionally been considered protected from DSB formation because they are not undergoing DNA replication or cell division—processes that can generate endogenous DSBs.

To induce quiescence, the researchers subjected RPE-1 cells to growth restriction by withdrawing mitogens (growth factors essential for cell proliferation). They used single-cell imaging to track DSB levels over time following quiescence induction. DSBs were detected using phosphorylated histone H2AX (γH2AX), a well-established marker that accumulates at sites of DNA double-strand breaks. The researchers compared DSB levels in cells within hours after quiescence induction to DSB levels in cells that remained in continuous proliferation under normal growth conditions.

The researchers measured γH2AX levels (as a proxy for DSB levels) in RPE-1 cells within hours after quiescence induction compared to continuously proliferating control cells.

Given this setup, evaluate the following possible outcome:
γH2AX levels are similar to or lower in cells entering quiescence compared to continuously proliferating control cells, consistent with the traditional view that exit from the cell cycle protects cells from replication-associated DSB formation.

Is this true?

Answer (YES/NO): NO